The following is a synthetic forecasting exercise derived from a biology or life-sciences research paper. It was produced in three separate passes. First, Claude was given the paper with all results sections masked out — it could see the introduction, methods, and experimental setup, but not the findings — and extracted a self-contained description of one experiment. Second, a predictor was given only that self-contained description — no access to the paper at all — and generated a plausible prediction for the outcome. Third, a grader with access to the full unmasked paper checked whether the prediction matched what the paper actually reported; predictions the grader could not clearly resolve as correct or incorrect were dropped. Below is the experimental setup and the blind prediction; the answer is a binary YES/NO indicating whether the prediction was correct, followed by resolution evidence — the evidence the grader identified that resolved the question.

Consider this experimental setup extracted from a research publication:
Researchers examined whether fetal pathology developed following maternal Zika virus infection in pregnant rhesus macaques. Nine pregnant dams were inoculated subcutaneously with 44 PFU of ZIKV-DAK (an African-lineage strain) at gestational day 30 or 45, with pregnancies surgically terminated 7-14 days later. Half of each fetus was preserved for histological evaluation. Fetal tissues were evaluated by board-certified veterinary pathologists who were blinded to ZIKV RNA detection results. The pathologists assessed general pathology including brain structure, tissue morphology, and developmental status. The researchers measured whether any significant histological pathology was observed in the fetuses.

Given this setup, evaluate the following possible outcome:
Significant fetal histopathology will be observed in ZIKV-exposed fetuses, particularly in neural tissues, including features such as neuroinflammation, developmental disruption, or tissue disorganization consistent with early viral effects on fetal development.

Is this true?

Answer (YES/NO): NO